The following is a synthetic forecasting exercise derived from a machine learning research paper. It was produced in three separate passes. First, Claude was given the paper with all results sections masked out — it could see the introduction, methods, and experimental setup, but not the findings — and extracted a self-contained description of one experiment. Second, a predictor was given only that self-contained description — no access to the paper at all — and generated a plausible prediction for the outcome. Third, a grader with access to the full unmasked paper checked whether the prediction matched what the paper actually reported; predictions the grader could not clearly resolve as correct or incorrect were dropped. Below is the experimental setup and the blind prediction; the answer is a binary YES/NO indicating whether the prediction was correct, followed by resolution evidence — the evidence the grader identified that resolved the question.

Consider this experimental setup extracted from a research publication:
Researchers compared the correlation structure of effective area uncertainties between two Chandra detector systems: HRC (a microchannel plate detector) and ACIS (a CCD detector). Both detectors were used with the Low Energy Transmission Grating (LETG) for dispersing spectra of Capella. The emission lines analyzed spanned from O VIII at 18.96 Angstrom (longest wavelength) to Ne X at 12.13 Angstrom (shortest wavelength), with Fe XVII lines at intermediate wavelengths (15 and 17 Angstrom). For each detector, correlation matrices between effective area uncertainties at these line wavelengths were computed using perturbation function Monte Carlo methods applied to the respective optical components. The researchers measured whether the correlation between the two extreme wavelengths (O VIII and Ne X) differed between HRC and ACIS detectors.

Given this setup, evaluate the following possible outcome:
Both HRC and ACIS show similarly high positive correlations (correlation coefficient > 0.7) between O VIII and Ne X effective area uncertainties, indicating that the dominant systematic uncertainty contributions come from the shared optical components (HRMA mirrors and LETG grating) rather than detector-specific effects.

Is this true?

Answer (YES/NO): NO